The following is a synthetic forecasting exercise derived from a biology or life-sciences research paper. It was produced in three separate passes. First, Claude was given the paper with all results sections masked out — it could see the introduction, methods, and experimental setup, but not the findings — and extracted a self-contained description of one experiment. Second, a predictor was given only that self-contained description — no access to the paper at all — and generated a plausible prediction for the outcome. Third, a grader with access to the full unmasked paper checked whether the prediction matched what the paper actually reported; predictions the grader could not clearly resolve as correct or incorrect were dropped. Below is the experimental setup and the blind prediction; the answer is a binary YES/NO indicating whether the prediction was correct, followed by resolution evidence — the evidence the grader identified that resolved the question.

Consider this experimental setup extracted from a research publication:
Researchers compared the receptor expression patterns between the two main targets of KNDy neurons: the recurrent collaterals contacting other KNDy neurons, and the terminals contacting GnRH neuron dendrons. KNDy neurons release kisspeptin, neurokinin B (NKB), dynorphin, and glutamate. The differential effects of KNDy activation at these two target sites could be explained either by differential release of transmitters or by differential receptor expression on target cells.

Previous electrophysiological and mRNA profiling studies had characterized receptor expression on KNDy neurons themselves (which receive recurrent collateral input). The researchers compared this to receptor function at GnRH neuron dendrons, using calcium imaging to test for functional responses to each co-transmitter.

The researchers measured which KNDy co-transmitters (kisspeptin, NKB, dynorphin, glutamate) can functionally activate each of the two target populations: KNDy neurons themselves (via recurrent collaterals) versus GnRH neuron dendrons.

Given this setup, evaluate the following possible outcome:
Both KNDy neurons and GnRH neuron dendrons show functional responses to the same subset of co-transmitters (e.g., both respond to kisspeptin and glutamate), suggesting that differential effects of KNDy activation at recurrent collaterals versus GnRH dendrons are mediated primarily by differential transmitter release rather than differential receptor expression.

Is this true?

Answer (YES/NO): NO